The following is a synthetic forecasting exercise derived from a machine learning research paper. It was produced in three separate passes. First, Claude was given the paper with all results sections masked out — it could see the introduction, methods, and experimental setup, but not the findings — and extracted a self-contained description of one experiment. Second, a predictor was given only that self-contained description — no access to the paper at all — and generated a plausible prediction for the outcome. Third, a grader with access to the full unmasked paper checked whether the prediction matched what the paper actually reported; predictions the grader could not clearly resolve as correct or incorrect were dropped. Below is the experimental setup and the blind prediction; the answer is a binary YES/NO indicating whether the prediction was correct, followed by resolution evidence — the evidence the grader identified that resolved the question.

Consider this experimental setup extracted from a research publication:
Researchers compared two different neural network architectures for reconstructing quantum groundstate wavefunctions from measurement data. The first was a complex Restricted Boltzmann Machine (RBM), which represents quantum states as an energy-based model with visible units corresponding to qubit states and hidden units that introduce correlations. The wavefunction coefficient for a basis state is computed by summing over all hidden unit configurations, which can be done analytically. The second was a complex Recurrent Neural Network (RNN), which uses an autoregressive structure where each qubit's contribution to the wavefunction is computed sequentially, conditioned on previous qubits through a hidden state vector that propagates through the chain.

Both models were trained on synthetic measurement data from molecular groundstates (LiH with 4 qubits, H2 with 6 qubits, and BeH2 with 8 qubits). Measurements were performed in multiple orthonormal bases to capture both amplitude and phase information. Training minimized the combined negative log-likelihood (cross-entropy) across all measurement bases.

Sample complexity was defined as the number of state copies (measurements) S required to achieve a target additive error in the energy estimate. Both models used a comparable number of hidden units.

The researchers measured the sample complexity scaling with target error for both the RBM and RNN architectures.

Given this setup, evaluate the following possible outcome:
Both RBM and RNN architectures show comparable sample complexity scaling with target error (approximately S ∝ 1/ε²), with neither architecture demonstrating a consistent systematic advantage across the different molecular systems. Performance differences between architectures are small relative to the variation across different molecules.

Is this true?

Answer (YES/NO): NO